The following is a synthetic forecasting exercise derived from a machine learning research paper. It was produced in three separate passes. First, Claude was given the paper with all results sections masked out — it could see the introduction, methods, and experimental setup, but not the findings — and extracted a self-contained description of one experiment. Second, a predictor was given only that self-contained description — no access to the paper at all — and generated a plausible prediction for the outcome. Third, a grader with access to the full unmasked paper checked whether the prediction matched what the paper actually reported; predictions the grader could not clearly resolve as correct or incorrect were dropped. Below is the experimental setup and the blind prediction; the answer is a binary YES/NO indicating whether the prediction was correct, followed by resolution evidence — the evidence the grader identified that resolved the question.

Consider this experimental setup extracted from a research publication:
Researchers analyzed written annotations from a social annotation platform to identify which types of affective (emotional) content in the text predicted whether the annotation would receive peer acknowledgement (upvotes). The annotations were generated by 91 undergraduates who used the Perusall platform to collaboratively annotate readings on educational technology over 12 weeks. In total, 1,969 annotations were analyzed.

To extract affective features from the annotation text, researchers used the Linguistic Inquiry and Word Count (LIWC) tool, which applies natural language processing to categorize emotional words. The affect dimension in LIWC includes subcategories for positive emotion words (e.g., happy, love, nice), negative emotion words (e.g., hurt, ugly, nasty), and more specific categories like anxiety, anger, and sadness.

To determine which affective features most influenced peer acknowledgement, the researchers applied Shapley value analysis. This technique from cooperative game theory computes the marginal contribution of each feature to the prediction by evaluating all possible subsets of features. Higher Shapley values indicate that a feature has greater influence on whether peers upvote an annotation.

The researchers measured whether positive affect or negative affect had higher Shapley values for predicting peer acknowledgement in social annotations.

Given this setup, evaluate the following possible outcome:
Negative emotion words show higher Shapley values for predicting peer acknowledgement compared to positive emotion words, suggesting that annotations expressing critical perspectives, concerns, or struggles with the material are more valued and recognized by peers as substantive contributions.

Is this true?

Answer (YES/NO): NO